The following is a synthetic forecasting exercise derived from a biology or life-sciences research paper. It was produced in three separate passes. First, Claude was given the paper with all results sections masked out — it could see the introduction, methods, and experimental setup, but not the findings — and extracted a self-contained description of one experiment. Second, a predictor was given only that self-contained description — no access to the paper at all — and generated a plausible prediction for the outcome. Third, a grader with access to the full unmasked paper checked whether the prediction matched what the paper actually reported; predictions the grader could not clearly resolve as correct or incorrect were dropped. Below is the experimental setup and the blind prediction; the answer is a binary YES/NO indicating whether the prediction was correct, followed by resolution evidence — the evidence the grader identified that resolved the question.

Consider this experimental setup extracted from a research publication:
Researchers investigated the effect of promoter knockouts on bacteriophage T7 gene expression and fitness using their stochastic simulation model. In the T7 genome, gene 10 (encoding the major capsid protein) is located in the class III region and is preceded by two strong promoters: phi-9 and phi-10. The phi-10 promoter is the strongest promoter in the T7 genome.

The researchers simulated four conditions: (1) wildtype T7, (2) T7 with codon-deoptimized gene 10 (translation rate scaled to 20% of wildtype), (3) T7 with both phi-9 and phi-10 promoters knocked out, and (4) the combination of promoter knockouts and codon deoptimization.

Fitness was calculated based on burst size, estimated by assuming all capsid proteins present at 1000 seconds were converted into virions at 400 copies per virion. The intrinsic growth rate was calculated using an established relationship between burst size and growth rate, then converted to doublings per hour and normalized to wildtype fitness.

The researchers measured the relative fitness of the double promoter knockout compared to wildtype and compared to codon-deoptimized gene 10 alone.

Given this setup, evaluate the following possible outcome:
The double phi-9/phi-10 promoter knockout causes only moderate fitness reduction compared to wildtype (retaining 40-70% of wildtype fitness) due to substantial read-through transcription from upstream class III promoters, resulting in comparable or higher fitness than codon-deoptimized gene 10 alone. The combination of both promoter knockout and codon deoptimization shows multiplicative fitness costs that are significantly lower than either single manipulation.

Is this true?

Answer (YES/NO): NO